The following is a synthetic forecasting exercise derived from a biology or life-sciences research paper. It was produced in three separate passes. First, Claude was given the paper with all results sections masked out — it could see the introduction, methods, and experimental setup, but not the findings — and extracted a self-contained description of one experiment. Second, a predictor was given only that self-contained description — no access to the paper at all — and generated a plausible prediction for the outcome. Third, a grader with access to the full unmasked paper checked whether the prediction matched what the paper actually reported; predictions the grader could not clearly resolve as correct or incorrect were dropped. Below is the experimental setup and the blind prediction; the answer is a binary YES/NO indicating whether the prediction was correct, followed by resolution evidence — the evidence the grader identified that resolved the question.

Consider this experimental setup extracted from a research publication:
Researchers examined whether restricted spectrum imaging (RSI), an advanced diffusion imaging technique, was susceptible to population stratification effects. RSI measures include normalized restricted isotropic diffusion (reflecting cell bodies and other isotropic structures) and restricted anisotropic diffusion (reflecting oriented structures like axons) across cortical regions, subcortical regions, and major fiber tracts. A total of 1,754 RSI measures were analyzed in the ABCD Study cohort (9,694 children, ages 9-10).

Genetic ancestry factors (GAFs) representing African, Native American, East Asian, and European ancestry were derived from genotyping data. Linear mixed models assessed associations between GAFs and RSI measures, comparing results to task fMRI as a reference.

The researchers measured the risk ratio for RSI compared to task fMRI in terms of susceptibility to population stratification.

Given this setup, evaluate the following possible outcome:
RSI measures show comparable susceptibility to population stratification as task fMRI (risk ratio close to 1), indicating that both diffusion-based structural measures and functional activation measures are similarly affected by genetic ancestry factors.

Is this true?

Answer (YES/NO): NO